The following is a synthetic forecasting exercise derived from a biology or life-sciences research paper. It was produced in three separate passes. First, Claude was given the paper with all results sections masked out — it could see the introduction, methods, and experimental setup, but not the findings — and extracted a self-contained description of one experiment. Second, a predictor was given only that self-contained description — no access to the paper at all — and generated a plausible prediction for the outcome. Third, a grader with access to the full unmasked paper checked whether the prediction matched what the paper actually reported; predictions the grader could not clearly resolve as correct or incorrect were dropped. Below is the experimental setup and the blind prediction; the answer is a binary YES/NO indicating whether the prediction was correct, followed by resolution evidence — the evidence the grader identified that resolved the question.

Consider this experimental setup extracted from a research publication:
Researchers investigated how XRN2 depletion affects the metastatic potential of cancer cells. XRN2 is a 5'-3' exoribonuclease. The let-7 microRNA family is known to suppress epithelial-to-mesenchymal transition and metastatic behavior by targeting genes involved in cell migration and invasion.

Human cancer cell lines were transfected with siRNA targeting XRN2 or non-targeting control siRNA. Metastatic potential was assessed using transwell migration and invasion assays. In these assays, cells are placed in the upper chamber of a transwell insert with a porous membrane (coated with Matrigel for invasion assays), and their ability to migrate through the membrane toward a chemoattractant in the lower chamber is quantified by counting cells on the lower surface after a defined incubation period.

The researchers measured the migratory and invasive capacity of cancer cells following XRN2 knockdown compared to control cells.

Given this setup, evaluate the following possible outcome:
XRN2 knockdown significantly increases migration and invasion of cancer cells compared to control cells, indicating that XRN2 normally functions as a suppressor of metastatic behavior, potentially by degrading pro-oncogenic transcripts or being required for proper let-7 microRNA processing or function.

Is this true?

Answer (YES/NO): NO